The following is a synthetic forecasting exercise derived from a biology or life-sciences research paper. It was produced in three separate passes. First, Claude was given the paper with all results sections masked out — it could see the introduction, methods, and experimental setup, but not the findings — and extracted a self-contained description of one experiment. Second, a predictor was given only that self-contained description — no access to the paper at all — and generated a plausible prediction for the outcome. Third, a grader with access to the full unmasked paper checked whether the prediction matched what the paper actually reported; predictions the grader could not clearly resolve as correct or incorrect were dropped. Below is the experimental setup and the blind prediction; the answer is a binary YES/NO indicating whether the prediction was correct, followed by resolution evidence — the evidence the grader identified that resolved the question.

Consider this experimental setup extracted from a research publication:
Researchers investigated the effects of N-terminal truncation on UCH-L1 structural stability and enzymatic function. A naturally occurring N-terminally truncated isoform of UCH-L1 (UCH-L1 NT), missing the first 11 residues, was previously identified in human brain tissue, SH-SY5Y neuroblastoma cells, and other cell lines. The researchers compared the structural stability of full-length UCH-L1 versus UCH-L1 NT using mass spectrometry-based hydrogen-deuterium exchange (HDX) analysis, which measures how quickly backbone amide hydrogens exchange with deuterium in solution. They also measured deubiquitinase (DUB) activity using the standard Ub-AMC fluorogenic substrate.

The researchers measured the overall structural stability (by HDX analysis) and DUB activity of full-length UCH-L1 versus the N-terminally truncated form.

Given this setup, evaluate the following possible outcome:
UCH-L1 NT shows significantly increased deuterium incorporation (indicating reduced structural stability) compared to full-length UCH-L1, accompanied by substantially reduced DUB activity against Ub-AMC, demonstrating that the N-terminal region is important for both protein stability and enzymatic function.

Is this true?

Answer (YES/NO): YES